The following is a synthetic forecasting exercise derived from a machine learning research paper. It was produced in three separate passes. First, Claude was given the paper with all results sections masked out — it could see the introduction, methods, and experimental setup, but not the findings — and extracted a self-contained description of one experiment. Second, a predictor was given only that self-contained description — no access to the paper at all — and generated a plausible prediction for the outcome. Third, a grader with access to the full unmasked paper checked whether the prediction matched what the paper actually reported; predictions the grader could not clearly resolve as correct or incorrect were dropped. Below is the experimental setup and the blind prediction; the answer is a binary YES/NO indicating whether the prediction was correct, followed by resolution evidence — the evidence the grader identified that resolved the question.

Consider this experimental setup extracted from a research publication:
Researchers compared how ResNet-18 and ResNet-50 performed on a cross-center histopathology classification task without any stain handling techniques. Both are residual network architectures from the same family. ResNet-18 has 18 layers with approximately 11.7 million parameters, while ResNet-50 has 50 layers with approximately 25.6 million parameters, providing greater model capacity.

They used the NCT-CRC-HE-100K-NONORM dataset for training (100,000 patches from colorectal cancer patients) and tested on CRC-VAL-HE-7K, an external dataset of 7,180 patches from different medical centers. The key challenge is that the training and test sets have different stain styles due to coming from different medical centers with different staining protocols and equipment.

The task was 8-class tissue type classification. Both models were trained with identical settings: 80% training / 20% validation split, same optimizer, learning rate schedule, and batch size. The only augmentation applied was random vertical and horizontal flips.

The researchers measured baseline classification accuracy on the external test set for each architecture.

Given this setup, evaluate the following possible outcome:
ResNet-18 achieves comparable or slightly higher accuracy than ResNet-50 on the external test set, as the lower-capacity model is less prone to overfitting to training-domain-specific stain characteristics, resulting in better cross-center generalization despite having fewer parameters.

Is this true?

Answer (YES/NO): NO